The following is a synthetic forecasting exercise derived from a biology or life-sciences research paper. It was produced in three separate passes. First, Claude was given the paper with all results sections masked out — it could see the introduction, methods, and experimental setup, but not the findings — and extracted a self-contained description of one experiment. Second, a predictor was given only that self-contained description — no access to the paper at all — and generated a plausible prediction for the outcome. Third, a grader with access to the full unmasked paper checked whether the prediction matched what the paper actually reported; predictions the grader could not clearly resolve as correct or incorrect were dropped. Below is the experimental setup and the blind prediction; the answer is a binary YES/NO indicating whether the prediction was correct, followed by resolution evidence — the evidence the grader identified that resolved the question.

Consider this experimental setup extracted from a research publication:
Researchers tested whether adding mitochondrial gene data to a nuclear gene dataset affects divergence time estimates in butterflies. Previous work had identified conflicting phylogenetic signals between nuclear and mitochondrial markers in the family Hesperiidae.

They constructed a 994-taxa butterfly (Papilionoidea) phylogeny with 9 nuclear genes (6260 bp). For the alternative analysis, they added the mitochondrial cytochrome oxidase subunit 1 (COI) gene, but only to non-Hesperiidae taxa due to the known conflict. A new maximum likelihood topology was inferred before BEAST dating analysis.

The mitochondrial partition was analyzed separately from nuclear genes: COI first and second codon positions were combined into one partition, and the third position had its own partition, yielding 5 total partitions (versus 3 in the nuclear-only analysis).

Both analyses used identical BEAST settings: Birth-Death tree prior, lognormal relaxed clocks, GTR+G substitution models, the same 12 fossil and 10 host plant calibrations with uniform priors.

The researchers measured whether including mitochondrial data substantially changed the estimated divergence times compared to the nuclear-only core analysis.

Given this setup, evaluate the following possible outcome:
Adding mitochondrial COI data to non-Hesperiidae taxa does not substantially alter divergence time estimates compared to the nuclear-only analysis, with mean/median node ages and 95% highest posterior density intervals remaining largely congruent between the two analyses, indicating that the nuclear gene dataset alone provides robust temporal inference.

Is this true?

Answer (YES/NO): NO